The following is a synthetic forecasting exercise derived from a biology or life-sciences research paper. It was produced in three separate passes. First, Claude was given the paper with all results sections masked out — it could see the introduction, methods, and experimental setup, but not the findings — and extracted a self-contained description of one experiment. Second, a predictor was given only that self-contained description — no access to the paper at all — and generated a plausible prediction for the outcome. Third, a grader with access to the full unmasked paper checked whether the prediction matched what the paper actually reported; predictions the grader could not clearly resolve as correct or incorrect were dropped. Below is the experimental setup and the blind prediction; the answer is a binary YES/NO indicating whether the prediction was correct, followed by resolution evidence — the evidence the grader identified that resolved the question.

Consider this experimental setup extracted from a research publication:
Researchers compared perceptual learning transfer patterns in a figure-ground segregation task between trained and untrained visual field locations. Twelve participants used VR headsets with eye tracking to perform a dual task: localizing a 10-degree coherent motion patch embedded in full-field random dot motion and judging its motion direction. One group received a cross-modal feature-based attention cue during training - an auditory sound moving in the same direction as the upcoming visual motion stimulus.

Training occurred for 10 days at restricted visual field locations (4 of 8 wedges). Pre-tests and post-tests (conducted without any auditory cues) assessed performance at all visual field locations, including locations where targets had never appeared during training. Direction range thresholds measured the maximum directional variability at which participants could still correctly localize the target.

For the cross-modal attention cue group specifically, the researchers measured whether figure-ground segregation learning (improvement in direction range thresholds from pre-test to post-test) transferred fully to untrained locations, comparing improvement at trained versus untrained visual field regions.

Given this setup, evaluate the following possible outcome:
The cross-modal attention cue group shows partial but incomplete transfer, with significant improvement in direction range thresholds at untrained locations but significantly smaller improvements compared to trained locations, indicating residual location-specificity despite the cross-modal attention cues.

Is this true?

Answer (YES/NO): NO